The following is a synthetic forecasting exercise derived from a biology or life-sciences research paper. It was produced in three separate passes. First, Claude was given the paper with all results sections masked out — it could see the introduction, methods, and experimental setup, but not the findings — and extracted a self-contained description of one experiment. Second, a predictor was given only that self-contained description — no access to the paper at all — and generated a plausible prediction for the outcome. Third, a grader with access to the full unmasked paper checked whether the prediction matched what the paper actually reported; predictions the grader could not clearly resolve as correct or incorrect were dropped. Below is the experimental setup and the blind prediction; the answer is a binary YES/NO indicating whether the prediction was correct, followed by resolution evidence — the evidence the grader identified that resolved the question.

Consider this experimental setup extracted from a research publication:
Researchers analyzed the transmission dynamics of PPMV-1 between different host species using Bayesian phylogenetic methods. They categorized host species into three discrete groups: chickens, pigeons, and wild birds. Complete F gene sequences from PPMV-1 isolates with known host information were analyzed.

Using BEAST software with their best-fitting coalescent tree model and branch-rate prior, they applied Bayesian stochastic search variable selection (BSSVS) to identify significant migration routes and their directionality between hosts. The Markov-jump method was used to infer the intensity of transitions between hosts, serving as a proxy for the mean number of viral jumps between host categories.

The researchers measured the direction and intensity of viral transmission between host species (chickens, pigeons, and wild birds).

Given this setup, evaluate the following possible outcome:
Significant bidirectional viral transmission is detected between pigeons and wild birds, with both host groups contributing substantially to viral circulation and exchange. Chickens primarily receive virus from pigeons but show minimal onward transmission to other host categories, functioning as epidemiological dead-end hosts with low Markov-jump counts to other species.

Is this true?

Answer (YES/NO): NO